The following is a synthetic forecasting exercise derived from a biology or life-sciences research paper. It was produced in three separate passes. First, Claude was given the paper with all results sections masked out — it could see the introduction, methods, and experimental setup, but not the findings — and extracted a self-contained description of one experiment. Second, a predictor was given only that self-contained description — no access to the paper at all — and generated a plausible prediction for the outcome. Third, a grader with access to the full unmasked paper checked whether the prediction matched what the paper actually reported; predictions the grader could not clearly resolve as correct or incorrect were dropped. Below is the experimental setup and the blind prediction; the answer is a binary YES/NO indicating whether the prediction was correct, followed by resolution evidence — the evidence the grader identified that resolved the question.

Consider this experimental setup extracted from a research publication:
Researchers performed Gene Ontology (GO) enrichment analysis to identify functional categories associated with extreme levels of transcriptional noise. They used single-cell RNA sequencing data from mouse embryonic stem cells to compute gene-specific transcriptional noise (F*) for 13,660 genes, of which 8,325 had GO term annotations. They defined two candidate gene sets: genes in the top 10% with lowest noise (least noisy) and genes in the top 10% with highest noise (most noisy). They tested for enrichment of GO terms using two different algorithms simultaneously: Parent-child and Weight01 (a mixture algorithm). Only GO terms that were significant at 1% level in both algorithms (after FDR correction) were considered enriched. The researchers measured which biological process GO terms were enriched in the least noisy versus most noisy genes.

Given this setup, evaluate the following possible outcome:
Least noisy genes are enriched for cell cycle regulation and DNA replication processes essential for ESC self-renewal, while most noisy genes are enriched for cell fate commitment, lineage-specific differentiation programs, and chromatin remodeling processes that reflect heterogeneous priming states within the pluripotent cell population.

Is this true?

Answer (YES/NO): NO